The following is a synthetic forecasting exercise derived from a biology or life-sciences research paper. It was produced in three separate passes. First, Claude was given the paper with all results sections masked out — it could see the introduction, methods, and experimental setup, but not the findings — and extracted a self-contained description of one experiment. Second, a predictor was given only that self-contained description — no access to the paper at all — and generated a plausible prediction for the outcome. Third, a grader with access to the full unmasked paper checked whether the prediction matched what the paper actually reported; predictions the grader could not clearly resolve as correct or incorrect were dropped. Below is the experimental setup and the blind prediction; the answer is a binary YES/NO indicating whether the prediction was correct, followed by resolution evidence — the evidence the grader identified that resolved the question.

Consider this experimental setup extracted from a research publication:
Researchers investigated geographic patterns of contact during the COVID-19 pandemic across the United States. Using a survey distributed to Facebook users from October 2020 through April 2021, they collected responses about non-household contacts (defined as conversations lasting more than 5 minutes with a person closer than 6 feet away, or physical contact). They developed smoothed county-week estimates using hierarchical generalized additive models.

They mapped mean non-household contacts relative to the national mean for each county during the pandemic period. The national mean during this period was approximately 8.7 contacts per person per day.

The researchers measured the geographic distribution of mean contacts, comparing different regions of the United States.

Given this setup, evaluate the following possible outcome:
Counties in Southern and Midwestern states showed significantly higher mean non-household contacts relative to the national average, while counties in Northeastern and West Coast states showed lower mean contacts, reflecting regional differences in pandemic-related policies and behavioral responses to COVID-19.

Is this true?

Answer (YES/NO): YES